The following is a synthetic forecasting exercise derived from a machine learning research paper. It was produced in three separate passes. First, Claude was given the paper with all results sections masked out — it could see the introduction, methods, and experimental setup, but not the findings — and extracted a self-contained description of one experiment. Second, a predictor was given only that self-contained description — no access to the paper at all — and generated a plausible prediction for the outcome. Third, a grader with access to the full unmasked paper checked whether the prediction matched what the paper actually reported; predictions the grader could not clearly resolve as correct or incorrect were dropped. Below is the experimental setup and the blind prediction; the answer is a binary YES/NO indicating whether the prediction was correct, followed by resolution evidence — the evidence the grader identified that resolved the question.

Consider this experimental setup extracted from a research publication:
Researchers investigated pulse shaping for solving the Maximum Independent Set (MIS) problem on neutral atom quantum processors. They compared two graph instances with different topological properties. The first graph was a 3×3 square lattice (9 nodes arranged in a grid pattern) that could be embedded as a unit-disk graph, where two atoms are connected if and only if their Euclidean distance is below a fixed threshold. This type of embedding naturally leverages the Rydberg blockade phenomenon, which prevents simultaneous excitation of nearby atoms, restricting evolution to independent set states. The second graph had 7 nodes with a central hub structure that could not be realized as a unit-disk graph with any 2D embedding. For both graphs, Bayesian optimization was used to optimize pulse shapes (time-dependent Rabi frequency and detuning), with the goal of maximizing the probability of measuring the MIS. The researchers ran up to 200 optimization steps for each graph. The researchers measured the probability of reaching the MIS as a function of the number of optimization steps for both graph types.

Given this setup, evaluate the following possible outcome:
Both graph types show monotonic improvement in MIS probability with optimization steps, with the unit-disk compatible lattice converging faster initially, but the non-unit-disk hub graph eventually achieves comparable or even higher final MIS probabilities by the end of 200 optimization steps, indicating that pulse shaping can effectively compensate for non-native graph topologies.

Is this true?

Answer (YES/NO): NO